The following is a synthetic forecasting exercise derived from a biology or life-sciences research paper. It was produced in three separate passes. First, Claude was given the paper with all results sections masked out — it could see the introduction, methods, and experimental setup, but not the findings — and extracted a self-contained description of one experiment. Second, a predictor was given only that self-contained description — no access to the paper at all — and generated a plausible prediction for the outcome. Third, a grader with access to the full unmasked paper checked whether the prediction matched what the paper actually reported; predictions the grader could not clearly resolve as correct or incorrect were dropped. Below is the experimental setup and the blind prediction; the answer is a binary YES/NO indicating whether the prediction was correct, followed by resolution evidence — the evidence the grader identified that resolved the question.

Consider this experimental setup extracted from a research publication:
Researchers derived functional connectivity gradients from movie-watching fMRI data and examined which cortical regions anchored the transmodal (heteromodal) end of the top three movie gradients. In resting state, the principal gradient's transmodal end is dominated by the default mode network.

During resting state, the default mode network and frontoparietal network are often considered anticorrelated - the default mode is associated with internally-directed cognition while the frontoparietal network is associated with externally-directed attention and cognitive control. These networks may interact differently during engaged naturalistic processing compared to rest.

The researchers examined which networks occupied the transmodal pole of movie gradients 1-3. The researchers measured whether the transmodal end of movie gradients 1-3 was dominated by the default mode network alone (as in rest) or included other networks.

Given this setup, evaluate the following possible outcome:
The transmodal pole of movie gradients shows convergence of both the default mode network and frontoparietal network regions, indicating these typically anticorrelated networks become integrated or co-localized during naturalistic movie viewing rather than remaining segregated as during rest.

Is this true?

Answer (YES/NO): YES